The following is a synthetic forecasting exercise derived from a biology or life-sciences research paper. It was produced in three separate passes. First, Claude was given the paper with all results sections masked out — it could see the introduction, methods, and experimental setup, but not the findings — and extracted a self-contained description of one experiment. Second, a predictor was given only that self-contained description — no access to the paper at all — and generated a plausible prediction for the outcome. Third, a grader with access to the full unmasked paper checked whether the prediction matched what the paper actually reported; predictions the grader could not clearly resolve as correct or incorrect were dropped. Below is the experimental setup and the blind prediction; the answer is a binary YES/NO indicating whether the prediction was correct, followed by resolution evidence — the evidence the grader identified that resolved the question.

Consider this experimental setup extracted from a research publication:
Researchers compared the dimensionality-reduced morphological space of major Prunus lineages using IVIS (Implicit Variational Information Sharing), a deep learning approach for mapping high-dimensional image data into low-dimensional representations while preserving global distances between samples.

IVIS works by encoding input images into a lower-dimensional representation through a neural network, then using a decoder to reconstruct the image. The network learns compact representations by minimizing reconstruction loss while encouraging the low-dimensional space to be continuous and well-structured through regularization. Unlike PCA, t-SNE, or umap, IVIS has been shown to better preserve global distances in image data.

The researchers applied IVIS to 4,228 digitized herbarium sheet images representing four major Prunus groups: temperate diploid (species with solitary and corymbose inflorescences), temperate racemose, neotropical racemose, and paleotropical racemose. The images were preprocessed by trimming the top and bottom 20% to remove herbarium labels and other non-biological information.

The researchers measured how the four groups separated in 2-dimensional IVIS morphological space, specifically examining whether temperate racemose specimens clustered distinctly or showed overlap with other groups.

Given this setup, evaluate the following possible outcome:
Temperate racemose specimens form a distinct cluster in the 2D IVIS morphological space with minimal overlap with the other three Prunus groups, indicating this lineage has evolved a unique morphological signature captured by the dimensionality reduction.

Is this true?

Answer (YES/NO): NO